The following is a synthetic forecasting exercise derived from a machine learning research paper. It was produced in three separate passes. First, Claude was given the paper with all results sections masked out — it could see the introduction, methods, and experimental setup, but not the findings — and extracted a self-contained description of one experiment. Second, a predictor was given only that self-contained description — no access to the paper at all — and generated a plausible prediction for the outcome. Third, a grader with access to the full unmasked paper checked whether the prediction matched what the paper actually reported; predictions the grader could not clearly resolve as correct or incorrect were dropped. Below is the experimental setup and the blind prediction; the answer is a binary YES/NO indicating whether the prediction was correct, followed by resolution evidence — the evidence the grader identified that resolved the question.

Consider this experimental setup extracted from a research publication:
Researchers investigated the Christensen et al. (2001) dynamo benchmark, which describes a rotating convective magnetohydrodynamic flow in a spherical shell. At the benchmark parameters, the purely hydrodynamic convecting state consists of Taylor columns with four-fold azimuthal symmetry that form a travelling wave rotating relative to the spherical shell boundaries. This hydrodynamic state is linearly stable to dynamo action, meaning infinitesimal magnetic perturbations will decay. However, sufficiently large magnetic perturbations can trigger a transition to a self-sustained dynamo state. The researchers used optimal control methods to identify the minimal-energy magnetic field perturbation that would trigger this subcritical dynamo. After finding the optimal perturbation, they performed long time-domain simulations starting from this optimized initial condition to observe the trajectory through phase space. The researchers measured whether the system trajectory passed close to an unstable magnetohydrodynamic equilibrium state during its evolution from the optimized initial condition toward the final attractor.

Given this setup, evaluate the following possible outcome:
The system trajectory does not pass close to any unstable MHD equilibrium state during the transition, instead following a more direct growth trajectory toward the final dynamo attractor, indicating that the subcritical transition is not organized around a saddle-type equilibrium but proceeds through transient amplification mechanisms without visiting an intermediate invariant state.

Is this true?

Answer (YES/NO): NO